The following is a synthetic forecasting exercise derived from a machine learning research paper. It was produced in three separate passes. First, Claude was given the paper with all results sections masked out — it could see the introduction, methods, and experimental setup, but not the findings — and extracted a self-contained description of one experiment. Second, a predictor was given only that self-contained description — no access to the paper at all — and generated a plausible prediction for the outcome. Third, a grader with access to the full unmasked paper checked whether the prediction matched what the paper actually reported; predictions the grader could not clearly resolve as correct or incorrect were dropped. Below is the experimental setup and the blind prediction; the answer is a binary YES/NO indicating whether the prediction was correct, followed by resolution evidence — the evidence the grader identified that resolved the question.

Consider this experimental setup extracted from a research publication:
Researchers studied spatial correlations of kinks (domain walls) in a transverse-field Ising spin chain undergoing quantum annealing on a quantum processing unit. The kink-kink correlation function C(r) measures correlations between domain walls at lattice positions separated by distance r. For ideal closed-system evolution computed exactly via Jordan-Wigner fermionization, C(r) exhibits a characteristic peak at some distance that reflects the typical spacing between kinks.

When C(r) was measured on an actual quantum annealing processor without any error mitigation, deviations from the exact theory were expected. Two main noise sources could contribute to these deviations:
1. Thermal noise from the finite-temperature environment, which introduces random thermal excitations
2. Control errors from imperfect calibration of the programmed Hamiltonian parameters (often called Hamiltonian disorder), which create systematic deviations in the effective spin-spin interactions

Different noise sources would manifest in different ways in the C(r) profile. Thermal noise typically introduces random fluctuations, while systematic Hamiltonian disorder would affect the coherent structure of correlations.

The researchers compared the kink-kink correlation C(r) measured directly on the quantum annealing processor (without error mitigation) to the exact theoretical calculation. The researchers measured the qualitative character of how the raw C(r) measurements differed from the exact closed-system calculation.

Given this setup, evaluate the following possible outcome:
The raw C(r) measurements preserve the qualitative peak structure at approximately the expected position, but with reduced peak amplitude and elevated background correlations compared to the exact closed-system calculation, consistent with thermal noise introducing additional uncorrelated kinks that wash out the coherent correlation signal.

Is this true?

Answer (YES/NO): NO